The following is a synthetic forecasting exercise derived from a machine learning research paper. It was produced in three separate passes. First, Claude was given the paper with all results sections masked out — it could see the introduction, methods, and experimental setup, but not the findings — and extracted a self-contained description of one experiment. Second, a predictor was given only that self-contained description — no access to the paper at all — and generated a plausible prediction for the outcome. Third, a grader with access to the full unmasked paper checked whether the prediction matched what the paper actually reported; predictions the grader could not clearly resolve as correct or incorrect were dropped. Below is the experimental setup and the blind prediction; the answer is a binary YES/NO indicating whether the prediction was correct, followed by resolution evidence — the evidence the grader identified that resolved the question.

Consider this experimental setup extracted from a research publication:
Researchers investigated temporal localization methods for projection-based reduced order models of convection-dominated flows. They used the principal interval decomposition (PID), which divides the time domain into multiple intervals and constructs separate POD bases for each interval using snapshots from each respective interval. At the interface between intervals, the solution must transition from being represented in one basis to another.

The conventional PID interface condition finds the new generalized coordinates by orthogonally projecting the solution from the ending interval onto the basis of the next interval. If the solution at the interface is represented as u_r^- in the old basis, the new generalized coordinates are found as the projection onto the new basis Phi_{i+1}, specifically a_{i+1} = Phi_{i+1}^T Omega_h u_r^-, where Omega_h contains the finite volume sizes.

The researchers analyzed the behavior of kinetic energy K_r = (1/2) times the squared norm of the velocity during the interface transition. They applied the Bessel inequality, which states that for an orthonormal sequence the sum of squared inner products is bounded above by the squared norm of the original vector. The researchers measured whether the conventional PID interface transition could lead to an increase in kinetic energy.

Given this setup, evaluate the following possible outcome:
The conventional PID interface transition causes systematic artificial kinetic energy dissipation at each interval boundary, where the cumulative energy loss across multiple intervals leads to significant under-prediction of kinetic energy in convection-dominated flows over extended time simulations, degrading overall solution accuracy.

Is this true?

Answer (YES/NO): NO